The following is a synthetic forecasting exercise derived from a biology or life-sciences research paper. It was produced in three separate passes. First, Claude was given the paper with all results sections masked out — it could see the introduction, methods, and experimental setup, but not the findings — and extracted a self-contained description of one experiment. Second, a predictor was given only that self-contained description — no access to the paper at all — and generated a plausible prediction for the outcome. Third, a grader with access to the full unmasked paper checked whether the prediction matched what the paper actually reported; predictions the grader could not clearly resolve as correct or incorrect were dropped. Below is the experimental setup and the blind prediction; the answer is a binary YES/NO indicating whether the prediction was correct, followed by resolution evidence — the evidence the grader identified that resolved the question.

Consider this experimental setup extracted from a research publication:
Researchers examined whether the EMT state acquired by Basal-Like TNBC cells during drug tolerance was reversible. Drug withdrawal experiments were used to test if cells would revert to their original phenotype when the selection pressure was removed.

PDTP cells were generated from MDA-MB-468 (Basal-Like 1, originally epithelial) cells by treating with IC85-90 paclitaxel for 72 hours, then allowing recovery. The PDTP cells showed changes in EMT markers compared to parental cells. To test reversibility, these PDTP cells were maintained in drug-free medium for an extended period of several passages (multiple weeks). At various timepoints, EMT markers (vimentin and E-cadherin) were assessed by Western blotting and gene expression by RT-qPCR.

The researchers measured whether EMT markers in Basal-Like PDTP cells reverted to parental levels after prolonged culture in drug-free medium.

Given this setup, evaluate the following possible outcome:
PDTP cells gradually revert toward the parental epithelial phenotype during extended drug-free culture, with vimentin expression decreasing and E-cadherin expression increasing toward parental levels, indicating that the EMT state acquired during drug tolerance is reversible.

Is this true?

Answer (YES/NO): NO